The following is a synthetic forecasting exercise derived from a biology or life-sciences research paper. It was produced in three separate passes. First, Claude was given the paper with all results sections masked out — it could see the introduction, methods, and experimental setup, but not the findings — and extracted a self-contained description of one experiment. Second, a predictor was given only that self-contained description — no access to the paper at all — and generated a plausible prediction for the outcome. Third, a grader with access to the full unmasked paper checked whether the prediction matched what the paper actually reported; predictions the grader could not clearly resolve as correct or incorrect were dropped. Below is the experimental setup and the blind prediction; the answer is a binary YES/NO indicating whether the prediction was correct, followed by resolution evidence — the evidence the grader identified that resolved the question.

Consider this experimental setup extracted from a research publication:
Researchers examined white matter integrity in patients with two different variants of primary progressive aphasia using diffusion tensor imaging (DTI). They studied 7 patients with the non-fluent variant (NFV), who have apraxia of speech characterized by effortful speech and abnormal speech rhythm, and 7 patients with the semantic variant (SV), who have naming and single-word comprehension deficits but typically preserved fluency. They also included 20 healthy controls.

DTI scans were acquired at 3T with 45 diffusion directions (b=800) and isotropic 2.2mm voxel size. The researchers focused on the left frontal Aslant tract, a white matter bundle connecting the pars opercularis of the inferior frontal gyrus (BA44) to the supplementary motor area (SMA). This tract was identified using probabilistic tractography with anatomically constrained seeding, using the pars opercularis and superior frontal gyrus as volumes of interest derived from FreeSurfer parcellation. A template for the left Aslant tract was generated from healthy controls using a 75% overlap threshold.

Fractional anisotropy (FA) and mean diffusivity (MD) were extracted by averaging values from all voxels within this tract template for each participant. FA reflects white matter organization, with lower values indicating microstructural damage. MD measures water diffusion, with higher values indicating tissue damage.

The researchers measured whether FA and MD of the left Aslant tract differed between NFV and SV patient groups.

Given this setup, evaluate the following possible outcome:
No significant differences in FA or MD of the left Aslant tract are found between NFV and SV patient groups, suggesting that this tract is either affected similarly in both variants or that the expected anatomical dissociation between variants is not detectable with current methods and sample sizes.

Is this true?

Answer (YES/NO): NO